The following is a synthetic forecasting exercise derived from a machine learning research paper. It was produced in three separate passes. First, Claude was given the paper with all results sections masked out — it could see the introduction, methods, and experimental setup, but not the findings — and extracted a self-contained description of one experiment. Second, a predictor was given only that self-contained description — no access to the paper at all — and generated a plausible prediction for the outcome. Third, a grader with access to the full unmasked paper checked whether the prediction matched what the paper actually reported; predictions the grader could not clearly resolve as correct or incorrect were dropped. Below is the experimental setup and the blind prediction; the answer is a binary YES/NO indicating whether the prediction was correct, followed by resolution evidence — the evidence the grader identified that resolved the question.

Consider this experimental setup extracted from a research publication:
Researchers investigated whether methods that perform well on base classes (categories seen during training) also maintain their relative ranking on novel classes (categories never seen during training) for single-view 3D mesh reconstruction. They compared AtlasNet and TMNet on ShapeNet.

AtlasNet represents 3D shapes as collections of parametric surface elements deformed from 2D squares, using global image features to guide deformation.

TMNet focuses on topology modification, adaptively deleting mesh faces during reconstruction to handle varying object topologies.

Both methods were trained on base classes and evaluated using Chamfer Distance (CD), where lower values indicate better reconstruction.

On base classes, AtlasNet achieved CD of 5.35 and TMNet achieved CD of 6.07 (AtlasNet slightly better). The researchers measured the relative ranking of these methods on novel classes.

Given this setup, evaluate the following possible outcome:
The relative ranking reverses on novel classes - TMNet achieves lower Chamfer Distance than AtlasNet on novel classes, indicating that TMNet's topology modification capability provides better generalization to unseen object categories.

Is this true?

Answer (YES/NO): NO